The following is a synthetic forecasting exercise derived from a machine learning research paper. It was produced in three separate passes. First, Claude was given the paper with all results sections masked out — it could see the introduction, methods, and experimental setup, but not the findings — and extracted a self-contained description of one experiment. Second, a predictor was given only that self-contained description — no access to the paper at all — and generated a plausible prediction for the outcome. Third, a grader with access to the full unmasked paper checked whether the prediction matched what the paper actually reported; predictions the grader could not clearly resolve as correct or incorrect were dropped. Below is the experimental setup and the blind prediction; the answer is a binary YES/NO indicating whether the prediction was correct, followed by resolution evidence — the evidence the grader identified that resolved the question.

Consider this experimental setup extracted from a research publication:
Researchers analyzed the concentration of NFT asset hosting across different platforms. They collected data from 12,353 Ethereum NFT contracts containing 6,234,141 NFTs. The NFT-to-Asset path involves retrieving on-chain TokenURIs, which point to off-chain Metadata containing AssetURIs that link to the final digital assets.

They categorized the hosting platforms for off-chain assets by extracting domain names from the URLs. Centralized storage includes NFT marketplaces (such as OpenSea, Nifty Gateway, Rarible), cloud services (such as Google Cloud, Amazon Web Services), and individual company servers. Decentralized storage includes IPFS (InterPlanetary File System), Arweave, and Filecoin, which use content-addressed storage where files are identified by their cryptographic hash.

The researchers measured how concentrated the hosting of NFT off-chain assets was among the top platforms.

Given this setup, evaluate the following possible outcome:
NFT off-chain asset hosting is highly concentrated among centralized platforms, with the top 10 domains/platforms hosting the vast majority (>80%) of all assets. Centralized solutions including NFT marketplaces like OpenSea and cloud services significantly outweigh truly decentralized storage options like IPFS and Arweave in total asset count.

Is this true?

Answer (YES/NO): NO